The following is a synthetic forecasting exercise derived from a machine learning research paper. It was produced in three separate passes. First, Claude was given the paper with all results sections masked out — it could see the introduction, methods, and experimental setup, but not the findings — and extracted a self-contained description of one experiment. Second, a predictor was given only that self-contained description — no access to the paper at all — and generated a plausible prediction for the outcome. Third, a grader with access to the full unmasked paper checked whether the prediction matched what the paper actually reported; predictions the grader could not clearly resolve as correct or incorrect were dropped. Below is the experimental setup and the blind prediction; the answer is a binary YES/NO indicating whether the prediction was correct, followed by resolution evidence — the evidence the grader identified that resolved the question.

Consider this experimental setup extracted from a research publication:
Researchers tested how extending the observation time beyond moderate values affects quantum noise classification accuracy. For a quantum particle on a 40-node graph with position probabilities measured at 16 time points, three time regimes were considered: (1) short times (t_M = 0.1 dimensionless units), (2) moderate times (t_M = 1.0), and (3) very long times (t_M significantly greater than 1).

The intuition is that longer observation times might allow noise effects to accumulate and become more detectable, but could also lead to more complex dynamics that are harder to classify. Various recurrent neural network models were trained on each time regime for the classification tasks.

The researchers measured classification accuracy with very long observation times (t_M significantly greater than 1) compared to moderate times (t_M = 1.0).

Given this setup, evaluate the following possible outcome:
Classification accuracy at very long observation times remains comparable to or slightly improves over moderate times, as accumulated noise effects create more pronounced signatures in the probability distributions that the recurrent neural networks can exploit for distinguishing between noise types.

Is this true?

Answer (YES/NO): NO